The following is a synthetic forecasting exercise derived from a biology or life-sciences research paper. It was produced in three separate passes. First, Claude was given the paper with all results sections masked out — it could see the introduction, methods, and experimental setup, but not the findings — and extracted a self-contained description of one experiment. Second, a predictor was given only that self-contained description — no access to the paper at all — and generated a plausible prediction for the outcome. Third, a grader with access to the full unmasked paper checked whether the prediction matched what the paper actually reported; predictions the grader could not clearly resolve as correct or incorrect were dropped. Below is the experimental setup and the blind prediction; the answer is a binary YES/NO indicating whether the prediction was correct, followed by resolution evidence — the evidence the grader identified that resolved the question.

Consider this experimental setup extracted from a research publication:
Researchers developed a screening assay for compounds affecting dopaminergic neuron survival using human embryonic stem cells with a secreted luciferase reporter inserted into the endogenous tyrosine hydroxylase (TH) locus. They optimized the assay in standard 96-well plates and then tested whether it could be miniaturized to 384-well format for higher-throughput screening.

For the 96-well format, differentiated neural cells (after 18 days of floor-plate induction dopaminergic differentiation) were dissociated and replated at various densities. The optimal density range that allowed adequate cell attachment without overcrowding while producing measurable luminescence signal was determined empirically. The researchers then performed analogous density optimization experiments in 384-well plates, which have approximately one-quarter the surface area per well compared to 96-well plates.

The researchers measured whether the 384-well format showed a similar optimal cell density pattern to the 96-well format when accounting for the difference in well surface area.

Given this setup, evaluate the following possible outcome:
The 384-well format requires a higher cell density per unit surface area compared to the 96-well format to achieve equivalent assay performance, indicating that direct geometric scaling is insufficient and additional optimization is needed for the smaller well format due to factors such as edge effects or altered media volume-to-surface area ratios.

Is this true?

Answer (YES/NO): NO